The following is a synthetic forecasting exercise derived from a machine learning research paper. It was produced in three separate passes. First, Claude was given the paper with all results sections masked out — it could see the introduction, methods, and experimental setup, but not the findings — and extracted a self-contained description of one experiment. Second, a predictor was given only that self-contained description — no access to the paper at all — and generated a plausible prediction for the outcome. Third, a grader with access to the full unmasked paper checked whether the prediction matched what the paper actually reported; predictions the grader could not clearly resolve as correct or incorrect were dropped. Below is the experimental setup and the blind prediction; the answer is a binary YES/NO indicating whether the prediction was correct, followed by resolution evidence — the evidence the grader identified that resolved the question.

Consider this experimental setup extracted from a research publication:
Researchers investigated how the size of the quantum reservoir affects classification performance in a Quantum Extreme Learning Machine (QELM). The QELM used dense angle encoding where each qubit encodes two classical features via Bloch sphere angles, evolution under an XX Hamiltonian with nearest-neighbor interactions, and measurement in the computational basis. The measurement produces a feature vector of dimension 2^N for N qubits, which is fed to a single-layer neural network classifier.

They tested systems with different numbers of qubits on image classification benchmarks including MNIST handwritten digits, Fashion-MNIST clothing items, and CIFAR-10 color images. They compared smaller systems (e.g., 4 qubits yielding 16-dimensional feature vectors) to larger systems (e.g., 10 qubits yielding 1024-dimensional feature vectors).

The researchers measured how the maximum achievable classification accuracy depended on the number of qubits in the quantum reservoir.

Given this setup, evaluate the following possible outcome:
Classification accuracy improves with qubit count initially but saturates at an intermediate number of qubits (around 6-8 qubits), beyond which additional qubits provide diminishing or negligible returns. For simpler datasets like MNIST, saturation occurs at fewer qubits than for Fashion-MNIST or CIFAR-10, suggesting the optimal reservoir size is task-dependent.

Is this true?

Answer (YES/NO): NO